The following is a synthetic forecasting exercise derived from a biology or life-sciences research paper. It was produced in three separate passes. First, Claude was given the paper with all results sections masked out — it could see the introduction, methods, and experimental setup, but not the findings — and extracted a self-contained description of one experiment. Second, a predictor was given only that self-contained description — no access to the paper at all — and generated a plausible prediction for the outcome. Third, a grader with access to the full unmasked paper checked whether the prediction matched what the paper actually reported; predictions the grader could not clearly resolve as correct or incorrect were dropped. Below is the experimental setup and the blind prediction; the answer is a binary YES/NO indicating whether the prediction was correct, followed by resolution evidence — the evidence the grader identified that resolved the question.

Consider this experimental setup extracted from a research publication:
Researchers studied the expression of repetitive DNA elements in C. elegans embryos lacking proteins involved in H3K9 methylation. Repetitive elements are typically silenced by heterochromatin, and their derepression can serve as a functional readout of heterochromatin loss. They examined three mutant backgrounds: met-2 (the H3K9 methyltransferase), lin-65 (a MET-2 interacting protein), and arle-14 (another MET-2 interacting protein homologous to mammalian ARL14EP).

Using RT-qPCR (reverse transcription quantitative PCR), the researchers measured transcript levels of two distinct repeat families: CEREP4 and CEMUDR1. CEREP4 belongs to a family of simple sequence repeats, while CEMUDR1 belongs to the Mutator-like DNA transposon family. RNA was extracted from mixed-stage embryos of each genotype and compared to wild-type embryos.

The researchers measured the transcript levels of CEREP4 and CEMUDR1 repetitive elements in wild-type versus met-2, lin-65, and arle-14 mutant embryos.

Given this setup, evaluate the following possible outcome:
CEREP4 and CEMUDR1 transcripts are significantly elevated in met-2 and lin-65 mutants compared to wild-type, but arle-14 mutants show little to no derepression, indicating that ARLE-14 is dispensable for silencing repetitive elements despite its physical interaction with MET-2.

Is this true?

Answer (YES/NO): NO